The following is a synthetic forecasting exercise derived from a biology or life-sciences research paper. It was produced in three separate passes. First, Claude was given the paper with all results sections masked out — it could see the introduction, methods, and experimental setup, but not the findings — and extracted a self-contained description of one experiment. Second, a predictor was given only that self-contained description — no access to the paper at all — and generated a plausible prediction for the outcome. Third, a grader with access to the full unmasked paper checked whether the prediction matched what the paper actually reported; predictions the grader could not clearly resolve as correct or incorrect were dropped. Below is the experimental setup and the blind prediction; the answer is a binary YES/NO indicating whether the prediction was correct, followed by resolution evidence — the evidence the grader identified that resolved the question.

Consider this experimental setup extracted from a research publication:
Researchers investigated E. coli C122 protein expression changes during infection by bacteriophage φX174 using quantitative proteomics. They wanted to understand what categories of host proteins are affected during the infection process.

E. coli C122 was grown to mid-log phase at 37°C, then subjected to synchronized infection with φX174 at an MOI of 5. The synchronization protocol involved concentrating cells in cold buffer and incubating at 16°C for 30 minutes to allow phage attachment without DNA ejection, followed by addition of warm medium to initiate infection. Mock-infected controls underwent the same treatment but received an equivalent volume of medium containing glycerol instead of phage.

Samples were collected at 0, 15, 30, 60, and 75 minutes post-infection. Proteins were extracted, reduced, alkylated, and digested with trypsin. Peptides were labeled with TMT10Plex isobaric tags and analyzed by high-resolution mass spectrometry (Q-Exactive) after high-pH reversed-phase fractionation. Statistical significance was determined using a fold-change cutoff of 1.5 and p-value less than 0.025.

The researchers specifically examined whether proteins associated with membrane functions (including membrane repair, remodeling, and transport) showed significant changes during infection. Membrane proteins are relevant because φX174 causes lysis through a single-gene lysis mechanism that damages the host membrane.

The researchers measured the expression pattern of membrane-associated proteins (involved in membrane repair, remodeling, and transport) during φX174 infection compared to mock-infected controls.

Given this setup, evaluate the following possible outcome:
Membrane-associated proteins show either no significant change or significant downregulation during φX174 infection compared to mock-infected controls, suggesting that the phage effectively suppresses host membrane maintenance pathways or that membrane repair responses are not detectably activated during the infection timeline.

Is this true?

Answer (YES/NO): NO